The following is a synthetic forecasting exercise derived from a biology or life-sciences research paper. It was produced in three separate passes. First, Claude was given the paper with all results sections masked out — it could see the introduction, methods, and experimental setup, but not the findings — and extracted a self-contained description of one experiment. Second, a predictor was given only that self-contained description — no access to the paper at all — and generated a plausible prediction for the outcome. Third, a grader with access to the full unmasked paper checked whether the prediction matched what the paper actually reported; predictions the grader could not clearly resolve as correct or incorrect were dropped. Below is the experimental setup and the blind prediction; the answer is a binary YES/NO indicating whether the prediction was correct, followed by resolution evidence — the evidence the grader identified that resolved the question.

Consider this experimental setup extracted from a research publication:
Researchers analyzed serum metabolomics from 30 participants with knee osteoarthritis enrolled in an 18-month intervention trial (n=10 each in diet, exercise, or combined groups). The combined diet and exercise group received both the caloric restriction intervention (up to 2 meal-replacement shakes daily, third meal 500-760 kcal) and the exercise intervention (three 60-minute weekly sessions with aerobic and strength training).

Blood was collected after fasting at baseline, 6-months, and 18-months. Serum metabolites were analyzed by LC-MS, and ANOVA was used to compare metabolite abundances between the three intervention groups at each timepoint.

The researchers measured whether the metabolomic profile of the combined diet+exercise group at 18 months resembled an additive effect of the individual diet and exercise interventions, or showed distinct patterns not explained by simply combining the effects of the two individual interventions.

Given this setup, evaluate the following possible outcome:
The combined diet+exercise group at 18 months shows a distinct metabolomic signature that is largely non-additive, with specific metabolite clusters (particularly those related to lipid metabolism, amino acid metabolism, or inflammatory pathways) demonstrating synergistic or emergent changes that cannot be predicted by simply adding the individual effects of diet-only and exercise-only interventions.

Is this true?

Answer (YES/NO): YES